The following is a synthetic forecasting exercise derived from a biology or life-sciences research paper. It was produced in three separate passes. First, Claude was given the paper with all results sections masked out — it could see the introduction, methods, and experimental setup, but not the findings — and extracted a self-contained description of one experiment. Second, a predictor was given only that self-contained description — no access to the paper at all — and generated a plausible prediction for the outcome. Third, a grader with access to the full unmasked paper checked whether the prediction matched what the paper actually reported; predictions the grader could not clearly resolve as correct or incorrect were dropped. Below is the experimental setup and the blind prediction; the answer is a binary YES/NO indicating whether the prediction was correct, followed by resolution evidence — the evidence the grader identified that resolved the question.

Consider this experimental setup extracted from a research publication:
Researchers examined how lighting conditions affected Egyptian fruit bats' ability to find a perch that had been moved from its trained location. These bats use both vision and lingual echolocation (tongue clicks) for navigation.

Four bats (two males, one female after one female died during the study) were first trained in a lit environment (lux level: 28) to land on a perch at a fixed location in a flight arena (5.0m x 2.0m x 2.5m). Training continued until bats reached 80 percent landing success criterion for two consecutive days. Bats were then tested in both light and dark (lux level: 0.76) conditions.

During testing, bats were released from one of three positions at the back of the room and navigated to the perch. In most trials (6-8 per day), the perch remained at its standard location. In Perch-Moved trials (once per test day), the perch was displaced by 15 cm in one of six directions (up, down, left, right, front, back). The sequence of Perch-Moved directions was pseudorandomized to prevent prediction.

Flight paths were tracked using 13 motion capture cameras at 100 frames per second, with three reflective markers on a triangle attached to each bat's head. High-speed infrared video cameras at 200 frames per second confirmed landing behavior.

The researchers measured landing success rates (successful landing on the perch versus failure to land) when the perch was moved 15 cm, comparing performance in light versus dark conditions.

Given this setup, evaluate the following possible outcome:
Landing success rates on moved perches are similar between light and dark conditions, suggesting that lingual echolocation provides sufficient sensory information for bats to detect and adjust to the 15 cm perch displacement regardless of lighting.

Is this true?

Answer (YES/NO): NO